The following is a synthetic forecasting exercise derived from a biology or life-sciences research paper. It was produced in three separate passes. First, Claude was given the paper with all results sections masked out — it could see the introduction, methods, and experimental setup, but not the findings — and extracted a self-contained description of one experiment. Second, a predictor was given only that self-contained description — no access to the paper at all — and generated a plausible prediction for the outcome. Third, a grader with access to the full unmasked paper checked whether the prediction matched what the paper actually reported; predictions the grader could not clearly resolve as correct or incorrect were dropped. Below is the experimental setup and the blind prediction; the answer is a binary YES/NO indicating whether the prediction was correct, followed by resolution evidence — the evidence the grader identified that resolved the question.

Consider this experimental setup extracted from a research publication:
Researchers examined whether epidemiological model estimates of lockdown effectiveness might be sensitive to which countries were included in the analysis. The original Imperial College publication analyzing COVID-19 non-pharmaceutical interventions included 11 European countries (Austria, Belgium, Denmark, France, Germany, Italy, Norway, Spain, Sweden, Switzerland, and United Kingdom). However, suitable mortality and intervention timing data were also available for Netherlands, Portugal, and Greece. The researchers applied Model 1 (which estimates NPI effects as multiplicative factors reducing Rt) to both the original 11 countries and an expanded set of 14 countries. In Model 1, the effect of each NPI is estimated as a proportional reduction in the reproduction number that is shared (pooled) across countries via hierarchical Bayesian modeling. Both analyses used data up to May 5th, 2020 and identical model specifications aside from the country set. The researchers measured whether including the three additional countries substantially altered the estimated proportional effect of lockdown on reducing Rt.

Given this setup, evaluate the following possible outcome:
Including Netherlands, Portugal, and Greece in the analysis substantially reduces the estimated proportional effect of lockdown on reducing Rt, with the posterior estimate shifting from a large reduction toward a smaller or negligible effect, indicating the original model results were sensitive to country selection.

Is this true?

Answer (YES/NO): NO